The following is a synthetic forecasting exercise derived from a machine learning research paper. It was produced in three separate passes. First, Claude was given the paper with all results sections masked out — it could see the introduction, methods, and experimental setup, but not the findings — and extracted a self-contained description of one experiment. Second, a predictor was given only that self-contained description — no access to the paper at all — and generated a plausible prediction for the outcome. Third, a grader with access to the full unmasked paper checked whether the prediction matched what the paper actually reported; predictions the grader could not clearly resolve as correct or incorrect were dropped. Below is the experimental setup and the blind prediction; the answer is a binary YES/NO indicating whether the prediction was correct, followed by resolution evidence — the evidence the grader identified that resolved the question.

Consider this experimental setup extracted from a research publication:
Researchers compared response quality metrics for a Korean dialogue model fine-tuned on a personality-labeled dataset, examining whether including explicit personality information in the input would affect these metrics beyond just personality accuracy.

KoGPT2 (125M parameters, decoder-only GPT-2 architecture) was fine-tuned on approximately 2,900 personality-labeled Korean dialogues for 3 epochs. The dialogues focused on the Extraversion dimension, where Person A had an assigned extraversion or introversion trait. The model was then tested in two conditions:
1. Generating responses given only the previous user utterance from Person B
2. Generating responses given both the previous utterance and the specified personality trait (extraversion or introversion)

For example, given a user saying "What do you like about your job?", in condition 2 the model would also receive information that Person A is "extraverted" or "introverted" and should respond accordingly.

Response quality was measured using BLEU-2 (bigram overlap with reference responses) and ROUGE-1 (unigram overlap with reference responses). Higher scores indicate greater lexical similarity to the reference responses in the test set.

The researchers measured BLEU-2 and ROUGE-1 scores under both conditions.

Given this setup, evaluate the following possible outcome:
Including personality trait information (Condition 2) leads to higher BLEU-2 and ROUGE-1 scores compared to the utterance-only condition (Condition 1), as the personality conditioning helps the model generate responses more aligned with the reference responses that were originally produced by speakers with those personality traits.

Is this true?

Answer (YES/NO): YES